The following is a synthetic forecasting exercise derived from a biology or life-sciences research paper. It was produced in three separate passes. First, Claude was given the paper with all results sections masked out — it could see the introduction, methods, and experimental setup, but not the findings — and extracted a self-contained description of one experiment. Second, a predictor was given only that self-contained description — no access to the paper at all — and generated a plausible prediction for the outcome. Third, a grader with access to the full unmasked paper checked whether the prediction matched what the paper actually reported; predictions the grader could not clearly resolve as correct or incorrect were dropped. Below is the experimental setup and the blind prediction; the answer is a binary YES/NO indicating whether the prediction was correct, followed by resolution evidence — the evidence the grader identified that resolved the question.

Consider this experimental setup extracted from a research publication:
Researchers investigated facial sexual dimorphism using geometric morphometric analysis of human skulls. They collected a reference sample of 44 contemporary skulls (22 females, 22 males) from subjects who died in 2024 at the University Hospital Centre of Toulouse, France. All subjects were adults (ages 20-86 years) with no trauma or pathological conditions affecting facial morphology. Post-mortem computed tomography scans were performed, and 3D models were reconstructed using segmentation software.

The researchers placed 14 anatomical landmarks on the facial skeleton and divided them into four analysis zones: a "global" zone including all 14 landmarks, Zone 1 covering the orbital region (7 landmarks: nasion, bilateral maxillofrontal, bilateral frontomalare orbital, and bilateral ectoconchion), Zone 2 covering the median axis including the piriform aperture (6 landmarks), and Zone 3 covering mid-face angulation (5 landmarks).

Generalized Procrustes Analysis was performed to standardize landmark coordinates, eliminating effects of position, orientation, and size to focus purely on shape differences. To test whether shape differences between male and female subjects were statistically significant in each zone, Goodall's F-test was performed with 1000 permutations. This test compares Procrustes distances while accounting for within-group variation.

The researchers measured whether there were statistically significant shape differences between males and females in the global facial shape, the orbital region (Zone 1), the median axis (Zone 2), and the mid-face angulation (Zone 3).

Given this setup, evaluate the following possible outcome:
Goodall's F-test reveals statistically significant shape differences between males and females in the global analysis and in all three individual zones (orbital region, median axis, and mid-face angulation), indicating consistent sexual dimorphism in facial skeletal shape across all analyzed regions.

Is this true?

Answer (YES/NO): NO